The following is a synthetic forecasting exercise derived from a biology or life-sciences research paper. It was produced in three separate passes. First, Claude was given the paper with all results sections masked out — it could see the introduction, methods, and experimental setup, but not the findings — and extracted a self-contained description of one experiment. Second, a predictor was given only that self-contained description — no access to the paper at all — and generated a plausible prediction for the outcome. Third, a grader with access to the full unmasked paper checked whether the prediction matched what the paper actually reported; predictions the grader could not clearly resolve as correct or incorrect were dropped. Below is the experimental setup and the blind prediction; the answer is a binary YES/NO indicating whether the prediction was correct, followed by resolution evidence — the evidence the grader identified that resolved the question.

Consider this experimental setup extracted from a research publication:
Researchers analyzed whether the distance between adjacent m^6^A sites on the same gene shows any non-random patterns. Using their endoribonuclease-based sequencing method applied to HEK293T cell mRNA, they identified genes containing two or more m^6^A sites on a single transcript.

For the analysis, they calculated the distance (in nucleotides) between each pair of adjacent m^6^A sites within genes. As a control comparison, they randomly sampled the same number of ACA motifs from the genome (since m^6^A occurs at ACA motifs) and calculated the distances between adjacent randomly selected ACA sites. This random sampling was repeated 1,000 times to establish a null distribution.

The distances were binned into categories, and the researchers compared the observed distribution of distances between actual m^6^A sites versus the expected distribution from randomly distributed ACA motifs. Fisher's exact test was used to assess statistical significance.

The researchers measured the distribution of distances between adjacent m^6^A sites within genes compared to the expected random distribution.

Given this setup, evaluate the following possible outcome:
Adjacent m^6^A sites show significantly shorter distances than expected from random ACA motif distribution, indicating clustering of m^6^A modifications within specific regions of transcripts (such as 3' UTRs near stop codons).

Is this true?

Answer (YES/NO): YES